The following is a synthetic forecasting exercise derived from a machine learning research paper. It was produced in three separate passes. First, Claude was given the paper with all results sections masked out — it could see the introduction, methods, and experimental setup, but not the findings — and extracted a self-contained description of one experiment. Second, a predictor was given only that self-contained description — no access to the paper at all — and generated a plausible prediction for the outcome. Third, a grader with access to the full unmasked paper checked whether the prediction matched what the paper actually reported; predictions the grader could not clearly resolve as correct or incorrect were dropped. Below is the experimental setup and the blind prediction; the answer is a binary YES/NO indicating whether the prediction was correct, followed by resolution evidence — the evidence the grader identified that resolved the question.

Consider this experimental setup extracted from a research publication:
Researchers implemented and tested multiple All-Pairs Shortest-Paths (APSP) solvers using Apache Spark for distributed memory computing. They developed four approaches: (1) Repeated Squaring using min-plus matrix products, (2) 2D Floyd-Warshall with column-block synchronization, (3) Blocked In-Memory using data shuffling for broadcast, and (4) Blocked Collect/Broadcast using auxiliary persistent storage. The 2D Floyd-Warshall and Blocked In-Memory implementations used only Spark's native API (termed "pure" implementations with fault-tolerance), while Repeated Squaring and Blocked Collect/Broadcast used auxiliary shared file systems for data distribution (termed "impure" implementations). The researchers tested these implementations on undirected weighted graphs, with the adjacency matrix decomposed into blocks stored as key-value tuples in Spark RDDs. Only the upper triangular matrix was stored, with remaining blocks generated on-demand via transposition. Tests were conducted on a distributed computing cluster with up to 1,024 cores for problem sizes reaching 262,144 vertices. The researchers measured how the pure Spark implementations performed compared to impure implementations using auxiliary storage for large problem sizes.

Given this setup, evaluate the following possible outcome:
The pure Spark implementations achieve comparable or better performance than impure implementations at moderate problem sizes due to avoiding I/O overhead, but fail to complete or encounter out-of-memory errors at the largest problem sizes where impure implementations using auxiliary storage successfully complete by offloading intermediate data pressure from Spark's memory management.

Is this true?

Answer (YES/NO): NO